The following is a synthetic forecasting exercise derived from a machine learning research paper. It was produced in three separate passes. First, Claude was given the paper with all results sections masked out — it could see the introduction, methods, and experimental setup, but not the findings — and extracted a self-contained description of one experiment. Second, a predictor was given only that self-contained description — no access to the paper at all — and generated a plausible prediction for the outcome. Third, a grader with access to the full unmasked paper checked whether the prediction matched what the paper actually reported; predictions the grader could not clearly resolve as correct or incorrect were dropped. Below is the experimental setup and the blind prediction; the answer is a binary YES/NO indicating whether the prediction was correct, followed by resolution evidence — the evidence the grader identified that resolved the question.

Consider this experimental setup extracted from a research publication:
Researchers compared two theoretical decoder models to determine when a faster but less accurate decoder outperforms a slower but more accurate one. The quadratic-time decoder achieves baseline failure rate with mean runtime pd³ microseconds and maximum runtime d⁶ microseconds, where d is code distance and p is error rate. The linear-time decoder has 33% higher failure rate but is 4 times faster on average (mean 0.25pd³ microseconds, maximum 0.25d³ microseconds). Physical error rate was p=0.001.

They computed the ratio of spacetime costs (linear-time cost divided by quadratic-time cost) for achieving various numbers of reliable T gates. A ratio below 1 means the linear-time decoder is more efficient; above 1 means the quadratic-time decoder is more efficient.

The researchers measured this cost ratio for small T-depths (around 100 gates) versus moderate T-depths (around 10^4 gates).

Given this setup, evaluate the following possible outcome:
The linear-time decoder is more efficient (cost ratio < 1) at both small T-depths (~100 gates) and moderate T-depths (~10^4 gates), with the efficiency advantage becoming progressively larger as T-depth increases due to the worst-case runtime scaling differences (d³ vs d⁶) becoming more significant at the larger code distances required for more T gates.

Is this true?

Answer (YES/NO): NO